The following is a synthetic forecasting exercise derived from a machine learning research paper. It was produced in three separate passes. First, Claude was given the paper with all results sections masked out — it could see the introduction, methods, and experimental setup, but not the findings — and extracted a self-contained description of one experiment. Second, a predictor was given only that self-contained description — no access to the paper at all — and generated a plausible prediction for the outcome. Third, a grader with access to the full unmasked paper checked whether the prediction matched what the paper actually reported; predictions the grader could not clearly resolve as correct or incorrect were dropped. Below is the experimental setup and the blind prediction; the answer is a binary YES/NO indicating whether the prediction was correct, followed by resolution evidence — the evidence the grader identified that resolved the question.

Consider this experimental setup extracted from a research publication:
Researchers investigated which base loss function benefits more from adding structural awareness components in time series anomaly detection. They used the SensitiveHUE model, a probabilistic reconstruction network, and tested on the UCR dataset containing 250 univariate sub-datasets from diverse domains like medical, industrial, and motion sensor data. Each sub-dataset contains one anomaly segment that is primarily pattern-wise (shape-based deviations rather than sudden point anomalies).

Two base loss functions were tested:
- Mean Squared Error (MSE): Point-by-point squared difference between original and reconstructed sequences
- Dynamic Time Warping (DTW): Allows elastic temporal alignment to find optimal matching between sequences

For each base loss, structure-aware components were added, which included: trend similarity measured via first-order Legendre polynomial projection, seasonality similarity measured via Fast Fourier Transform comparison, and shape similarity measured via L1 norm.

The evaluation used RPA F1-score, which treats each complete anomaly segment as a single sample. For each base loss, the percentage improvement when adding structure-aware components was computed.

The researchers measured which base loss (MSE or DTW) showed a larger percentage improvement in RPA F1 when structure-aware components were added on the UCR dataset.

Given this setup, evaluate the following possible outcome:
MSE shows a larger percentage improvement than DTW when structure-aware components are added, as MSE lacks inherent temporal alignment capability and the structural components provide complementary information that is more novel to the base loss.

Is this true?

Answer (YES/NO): YES